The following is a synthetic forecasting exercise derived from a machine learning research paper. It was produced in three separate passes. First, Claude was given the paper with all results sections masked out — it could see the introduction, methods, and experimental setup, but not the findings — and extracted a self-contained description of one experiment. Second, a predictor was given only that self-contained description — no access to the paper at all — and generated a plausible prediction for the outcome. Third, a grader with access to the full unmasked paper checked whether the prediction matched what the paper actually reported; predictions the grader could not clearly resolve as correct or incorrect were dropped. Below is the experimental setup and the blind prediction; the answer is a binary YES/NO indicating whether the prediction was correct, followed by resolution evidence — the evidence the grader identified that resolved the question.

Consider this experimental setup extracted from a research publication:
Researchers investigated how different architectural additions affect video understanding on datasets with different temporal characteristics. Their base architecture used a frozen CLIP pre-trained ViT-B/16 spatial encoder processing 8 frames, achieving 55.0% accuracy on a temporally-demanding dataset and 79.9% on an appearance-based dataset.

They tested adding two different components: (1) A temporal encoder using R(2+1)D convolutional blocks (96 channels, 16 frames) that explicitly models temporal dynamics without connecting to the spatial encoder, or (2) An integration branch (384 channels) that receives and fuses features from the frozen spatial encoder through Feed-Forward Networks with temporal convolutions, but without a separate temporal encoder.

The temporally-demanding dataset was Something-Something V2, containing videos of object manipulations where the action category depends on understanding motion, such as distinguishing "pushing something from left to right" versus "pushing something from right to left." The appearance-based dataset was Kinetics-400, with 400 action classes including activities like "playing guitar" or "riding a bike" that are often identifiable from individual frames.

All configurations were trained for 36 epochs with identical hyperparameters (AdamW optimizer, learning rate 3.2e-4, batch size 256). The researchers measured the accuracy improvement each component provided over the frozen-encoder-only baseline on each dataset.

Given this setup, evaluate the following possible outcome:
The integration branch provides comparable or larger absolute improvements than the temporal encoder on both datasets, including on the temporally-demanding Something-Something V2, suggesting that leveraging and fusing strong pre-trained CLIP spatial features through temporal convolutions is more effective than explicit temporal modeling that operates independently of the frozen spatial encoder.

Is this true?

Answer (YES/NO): YES